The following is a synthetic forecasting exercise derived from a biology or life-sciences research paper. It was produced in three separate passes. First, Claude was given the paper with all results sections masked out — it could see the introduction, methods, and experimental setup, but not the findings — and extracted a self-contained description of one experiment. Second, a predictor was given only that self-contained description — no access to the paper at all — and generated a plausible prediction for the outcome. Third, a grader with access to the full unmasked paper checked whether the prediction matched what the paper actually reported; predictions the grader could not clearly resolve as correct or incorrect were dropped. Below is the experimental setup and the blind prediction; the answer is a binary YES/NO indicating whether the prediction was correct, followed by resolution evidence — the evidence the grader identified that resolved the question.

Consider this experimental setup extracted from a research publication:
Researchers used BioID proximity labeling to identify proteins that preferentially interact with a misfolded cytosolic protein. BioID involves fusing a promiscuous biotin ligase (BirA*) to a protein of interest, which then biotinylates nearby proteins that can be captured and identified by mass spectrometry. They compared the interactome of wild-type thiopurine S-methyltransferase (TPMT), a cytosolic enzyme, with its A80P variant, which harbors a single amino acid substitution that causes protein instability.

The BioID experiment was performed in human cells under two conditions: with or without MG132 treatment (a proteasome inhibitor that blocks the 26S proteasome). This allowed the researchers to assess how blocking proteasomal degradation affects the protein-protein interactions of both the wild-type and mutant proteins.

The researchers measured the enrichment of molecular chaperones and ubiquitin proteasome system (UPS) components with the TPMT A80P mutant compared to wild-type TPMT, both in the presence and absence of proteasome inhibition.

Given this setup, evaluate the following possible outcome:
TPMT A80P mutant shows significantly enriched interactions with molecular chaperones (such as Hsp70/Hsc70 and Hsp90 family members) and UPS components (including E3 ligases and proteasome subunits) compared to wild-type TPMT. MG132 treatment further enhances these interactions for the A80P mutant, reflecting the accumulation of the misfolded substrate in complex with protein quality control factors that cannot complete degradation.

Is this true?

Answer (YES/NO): NO